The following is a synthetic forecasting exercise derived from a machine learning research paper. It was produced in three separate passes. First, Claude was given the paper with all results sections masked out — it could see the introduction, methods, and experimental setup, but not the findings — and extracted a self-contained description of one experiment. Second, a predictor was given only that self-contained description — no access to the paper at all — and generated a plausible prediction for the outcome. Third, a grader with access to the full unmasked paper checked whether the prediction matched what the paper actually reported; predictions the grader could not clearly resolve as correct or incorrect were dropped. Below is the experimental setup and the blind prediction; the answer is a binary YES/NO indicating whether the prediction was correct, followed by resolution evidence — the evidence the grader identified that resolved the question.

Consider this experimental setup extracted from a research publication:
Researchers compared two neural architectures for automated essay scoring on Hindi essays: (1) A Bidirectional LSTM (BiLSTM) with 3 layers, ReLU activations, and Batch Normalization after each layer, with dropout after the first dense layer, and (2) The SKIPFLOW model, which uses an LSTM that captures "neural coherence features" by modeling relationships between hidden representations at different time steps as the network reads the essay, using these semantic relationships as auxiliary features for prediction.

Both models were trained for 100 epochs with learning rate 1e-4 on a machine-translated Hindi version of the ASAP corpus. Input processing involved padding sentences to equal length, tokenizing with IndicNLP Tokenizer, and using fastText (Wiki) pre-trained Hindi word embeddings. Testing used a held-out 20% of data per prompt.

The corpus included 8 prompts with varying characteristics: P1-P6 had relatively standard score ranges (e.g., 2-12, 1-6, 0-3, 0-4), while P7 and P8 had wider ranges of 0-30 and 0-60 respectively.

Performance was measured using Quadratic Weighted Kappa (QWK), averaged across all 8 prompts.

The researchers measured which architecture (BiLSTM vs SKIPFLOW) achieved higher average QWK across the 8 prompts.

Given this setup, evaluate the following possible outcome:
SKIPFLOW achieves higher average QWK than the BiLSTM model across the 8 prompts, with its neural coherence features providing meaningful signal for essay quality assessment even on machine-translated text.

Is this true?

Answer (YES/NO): YES